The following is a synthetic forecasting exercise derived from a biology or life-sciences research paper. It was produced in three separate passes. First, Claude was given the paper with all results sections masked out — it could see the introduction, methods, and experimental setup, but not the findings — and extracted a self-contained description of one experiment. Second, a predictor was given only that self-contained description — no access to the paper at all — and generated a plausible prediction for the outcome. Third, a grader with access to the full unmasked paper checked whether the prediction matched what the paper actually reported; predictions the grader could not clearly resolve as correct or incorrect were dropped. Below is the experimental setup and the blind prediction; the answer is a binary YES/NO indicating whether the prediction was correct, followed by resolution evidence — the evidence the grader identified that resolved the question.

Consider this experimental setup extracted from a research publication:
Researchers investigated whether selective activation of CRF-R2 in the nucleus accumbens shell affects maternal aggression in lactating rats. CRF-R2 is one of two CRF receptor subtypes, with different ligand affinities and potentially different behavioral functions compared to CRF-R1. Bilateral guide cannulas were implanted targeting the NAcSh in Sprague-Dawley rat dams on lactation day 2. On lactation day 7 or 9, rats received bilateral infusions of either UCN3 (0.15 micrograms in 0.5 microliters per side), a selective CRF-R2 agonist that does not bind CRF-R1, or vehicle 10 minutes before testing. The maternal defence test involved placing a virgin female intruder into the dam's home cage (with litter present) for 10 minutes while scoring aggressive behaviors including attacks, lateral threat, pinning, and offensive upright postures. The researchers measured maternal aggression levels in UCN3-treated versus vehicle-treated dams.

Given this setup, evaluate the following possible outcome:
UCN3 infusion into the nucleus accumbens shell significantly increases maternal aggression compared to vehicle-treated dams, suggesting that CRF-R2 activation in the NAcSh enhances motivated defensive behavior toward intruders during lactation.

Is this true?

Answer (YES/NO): NO